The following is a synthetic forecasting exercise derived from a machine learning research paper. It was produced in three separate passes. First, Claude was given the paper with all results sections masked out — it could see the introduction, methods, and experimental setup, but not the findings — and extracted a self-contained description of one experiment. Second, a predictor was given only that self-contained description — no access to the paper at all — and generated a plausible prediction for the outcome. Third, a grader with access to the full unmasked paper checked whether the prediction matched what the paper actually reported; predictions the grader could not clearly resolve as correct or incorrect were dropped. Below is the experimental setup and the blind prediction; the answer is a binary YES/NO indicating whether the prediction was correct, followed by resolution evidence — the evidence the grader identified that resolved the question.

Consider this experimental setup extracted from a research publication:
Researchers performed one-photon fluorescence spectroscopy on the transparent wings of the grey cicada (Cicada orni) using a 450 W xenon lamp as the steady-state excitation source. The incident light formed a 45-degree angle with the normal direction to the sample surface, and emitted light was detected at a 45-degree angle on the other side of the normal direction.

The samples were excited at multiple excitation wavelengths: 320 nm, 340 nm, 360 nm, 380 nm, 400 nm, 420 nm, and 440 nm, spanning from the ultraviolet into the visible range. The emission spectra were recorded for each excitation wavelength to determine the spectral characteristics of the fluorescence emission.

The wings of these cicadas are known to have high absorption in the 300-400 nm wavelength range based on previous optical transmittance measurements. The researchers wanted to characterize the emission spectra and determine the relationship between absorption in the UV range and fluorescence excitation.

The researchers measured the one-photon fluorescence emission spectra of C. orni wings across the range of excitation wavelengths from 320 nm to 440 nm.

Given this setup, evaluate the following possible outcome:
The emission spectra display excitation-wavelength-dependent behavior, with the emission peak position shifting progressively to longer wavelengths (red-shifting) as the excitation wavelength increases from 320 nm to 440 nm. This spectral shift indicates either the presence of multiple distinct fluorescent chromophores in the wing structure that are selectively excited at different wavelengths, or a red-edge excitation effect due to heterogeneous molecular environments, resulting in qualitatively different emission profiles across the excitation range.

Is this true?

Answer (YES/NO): YES